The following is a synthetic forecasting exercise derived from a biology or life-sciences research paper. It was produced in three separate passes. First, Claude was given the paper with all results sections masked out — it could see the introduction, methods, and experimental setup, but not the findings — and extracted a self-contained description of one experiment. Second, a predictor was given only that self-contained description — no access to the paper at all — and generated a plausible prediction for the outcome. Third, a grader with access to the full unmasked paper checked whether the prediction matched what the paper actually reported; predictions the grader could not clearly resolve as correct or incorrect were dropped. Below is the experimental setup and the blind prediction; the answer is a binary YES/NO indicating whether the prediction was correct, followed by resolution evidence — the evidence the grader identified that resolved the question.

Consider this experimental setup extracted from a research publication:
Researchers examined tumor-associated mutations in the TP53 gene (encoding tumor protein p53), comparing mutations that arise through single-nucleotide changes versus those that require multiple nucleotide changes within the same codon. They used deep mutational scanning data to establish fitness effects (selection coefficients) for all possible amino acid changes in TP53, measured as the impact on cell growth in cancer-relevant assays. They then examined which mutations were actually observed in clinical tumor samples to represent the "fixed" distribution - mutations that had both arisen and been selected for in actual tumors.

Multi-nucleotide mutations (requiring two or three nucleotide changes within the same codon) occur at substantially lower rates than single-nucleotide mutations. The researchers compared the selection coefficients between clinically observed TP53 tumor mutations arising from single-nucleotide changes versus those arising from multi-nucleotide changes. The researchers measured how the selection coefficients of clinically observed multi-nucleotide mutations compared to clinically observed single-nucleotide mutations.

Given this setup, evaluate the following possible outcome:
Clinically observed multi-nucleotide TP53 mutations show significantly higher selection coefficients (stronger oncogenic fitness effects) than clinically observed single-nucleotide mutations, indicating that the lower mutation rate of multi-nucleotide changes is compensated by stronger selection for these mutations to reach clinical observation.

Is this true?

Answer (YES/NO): YES